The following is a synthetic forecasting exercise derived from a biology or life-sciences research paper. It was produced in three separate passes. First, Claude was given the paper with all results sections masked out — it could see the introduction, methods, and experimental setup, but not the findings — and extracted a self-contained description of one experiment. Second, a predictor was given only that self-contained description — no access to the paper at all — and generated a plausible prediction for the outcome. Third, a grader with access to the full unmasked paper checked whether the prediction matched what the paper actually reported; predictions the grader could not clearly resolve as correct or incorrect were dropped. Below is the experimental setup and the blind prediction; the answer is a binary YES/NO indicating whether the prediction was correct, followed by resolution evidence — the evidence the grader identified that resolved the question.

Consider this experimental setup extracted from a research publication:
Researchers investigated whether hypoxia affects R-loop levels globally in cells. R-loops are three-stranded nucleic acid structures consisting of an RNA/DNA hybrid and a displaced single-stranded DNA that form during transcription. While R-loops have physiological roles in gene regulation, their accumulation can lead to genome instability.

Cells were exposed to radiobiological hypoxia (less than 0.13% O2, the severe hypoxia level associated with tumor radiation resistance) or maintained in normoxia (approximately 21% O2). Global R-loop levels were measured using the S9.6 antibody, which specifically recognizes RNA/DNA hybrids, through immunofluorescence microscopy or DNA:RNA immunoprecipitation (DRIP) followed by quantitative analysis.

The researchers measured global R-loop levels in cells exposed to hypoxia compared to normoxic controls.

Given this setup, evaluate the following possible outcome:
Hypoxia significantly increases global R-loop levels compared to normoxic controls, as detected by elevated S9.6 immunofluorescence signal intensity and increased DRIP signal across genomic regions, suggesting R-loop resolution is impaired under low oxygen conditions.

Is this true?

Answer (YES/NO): YES